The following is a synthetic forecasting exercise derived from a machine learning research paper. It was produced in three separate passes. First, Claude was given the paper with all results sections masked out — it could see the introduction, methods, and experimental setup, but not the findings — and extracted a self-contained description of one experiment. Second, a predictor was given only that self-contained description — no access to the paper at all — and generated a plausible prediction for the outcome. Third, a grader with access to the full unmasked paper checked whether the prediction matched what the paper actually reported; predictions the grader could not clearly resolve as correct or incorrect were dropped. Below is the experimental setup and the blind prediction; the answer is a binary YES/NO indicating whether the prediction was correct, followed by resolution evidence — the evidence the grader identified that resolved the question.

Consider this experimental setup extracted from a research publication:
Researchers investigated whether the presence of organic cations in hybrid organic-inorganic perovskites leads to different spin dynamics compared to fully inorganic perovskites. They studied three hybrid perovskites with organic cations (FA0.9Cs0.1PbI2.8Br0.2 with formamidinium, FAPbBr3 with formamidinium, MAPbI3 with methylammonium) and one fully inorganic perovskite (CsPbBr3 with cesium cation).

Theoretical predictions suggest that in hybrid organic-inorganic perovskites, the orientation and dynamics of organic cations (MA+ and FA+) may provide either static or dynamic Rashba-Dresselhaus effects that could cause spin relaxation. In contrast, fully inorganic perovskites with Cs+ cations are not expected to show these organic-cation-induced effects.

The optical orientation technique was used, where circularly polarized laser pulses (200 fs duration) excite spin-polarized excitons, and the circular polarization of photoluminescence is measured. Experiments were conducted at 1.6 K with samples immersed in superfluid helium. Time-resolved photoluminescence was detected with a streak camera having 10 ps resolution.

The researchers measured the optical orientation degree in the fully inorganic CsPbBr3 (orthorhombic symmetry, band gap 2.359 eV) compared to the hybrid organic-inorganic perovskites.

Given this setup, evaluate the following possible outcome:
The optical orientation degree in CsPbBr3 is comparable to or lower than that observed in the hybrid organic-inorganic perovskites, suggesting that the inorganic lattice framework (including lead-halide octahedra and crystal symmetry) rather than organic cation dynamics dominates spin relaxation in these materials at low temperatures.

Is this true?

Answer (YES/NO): YES